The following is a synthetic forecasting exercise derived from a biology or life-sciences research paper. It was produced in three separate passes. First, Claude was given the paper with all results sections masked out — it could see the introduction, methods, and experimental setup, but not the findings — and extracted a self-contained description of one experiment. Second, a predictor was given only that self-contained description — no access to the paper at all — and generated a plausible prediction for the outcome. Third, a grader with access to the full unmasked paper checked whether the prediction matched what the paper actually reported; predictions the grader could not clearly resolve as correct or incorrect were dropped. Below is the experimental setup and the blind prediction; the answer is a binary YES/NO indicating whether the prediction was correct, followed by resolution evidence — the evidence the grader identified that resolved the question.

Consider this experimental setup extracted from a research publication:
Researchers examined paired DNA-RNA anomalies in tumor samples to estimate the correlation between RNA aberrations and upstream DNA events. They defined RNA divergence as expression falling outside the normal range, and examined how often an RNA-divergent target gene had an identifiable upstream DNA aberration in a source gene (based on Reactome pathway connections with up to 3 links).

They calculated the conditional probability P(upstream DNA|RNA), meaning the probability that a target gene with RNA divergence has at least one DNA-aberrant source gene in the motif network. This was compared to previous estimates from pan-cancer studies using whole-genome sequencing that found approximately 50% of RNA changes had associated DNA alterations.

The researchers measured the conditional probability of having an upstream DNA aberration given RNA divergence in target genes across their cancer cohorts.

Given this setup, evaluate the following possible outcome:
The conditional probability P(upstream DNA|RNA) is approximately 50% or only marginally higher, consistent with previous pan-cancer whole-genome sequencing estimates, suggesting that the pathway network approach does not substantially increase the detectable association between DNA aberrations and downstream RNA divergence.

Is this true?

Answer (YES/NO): NO